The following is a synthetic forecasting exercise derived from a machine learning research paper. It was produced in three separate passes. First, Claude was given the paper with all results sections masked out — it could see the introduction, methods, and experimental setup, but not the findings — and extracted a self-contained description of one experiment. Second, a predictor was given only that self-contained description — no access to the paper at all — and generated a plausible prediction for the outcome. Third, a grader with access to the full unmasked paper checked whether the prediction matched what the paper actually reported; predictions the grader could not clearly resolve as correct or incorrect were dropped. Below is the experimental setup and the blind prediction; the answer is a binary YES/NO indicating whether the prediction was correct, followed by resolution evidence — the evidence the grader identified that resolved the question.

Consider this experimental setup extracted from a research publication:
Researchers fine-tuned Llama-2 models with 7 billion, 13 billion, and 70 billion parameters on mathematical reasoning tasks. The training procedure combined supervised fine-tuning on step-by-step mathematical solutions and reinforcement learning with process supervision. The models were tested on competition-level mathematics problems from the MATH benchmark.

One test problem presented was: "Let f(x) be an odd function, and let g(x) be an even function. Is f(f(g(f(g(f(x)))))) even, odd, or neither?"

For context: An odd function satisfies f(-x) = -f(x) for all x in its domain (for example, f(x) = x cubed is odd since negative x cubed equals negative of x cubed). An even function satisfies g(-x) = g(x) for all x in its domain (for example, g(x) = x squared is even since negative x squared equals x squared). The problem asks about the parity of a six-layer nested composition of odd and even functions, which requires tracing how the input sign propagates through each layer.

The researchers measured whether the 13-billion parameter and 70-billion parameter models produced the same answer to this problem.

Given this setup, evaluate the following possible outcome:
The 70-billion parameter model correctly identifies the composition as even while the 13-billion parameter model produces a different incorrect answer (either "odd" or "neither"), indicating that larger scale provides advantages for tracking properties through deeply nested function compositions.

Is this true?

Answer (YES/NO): YES